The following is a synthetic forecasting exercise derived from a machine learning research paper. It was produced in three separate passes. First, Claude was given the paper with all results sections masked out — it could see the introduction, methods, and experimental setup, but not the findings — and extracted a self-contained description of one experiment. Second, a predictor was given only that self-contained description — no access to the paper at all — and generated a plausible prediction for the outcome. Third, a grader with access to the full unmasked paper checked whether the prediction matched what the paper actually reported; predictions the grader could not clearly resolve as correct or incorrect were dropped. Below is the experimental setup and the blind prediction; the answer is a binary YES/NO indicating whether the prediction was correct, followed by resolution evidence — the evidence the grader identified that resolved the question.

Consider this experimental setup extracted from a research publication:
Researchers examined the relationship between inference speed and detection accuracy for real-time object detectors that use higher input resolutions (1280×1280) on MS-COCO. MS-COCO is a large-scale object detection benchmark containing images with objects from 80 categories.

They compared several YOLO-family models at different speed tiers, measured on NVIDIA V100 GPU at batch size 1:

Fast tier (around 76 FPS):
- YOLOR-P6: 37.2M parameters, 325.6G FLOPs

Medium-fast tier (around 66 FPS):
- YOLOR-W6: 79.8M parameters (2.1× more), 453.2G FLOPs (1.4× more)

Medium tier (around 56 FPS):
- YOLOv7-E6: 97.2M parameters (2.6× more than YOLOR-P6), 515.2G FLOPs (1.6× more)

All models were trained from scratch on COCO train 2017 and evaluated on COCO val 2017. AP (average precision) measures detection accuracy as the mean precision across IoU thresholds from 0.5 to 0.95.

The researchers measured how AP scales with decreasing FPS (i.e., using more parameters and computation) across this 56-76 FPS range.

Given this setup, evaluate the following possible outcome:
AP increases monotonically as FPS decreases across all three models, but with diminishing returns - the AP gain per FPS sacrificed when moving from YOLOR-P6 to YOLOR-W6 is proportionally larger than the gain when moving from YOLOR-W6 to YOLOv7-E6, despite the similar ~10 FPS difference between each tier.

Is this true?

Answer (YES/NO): YES